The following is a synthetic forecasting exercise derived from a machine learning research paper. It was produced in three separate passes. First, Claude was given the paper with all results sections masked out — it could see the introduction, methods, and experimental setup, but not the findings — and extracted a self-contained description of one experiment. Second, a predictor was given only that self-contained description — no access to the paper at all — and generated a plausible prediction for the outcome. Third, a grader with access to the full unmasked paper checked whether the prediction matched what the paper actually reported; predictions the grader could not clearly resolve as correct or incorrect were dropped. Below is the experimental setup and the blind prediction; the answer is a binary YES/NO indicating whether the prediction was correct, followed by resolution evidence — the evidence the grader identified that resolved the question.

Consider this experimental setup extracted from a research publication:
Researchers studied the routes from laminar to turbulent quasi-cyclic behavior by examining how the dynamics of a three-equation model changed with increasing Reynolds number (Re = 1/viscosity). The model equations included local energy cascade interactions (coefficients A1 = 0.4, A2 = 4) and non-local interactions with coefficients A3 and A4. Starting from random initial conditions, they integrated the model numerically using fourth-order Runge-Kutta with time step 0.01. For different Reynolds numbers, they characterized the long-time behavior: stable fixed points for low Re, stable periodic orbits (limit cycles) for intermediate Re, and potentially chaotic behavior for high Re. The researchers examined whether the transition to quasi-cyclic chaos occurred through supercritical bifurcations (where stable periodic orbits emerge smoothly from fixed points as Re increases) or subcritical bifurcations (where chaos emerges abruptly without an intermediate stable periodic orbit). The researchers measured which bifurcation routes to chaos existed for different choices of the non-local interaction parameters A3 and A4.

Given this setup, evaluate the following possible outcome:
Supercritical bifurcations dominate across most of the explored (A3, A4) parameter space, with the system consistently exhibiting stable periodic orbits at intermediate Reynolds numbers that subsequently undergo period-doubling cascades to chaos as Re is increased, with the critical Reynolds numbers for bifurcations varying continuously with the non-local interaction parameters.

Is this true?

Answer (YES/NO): NO